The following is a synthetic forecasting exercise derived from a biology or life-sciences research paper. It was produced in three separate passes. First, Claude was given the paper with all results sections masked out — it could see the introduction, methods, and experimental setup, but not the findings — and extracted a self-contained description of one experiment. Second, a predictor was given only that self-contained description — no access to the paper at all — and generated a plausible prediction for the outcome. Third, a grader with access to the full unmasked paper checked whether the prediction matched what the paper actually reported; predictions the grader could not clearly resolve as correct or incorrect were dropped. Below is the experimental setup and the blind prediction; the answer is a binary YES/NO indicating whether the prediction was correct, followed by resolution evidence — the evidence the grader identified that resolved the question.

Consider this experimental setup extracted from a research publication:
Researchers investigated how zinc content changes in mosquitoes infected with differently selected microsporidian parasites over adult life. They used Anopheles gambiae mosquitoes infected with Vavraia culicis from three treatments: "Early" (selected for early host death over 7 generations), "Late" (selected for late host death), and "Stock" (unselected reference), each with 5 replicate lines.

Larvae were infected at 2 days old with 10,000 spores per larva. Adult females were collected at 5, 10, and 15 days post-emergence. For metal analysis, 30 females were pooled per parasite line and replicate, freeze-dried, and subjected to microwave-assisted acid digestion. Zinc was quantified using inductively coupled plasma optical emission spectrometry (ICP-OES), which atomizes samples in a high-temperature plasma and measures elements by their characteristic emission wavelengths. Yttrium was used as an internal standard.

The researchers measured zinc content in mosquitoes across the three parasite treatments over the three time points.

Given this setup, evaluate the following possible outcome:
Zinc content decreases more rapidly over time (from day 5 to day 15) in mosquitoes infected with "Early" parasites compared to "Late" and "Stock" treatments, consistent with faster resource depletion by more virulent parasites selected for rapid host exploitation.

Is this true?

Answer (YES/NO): NO